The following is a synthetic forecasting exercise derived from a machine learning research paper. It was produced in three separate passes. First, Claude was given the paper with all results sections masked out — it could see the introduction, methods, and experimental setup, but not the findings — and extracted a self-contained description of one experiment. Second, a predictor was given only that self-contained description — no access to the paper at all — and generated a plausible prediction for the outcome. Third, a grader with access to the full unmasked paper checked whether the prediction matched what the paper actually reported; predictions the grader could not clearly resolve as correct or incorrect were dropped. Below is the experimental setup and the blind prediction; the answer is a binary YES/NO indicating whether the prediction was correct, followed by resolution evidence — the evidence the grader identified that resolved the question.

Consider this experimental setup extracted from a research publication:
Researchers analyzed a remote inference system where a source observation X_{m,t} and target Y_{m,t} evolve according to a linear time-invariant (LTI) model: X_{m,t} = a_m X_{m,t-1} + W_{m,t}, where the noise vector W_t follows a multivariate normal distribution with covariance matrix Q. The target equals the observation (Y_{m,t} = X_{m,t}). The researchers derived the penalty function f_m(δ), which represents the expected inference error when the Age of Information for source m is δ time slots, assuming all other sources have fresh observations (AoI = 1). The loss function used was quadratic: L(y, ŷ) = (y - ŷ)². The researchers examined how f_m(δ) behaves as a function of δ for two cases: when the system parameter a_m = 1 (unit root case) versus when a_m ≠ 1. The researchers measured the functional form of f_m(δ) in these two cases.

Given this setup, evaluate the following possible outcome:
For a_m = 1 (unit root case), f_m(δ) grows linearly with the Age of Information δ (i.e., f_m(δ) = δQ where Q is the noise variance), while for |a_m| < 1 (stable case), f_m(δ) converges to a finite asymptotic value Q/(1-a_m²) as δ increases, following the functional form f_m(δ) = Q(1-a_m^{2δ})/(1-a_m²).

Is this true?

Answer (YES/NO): NO